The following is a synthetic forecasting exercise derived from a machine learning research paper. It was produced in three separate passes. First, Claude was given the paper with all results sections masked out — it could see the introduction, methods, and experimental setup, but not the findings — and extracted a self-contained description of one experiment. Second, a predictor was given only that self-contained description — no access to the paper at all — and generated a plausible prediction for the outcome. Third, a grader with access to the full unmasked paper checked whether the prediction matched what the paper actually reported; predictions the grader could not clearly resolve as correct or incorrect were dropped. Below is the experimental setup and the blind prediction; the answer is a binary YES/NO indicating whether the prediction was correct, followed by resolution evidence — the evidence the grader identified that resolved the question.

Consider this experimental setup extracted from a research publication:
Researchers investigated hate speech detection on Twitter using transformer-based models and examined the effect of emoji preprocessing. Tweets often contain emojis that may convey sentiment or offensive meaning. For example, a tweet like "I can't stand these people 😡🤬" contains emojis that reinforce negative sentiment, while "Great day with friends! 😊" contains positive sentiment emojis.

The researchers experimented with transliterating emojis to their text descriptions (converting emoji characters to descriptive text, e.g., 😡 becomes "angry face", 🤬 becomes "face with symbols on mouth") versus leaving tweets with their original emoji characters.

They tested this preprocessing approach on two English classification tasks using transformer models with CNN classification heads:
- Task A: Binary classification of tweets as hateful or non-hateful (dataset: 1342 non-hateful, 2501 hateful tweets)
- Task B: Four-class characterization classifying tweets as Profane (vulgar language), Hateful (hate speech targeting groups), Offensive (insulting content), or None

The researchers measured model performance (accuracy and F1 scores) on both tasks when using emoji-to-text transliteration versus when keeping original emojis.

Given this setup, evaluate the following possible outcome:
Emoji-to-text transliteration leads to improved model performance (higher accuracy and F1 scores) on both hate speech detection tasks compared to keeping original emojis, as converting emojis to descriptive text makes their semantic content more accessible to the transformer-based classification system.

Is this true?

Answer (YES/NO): NO